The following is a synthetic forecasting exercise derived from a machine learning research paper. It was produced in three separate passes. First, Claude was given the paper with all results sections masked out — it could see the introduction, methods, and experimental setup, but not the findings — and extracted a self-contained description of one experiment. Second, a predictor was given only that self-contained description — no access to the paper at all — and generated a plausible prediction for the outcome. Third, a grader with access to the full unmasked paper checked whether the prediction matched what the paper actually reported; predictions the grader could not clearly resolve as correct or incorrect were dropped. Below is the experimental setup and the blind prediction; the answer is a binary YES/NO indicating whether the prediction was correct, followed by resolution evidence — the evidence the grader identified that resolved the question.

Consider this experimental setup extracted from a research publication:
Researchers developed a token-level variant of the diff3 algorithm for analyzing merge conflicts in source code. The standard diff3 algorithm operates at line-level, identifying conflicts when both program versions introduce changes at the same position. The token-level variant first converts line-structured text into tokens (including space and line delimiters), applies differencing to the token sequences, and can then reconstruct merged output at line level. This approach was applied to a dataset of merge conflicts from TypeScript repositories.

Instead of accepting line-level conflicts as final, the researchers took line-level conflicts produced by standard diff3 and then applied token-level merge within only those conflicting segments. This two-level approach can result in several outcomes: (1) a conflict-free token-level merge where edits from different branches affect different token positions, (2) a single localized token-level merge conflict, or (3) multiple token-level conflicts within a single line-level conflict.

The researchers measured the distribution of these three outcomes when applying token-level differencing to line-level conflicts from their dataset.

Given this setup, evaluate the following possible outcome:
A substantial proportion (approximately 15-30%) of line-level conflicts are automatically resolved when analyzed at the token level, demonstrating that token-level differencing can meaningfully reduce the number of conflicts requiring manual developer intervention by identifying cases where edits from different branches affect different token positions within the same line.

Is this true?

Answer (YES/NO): NO